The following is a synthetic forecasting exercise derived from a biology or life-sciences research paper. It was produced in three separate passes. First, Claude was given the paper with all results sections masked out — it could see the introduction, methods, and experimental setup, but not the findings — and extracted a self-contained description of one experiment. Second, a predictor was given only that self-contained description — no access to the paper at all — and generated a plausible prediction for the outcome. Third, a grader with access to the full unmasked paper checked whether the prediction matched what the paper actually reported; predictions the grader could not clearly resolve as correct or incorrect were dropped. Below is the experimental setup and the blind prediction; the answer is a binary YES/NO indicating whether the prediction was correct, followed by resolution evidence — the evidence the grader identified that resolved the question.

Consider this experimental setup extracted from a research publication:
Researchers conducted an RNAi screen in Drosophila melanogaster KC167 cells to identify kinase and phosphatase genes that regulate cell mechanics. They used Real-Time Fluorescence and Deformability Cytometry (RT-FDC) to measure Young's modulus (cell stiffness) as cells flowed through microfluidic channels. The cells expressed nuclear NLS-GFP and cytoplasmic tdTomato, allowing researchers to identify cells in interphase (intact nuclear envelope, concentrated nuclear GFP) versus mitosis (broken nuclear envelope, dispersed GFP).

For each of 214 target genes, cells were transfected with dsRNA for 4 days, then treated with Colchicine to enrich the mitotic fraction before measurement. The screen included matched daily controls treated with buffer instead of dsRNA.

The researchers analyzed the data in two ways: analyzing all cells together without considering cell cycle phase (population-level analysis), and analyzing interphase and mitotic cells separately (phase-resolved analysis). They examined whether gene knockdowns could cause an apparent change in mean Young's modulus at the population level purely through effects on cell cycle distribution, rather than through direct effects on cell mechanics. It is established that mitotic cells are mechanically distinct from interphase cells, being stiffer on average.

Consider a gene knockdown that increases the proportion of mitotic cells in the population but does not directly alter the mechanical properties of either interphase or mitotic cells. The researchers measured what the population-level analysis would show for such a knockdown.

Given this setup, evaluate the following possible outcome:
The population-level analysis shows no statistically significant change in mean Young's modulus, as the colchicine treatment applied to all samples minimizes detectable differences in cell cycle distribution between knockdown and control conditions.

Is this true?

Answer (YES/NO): NO